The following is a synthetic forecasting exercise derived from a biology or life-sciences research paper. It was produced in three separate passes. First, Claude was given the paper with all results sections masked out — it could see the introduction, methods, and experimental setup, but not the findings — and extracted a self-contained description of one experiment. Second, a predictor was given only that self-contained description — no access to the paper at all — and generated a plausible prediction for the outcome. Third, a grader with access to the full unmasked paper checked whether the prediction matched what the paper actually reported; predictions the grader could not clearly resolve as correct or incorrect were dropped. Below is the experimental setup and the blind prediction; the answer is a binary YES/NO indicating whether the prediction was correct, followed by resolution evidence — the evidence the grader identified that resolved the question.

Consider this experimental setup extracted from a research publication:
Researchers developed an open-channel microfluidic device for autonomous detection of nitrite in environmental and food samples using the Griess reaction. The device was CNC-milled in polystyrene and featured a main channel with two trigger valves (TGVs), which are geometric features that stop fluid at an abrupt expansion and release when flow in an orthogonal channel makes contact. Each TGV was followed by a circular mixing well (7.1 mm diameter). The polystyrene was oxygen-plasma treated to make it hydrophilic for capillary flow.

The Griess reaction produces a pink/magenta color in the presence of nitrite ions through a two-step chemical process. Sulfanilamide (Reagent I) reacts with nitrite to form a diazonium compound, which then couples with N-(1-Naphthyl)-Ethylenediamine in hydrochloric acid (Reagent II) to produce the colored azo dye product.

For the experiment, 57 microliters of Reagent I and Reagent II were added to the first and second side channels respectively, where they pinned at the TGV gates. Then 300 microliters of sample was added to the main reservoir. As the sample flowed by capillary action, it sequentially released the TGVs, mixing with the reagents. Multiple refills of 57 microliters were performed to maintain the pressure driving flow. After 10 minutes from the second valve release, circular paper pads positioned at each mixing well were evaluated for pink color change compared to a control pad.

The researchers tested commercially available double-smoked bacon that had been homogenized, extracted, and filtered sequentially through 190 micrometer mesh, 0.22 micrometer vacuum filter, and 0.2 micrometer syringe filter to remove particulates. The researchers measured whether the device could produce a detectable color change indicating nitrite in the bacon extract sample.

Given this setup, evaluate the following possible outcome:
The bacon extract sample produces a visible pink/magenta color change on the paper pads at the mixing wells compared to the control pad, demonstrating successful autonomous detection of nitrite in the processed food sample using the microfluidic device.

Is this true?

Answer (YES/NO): YES